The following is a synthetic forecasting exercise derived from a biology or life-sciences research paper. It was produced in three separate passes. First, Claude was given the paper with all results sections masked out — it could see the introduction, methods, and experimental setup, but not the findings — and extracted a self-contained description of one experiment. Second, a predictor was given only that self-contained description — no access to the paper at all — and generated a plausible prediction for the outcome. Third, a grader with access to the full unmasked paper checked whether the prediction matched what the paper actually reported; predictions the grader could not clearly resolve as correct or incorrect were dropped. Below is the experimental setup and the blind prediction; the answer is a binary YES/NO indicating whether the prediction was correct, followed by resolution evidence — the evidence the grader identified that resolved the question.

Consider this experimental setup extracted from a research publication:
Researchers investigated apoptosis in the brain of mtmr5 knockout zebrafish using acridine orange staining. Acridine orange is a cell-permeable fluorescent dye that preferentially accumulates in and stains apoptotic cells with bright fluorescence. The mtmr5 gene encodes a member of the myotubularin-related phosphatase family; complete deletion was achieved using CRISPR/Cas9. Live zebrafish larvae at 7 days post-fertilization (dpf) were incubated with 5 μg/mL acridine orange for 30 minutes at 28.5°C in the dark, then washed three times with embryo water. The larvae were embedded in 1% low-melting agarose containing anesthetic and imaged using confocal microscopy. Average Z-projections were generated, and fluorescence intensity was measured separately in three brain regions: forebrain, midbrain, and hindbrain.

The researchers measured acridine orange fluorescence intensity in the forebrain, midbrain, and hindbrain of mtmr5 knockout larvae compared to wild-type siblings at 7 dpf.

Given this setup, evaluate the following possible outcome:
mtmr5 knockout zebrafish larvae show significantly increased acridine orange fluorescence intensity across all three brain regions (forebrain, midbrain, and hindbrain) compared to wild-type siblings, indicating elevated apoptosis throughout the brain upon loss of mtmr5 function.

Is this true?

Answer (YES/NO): NO